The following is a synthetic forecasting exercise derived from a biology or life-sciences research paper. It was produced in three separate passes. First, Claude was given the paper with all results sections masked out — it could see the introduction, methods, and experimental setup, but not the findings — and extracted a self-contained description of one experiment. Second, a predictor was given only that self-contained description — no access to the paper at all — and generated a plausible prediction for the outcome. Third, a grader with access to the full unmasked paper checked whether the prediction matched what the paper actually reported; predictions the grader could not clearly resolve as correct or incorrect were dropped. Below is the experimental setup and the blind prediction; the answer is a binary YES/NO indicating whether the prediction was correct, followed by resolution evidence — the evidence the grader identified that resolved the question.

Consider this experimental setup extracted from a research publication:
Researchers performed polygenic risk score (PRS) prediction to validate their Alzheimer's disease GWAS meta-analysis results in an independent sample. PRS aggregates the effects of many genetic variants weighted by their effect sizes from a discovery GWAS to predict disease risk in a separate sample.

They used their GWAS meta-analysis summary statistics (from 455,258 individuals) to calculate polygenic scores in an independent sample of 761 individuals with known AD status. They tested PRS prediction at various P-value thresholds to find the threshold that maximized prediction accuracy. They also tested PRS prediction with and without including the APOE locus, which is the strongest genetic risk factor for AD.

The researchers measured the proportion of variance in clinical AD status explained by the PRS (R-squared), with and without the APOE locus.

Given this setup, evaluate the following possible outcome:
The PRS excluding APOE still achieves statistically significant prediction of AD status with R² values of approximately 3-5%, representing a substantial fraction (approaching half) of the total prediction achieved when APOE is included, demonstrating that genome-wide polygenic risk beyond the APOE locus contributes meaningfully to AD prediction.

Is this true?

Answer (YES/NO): YES